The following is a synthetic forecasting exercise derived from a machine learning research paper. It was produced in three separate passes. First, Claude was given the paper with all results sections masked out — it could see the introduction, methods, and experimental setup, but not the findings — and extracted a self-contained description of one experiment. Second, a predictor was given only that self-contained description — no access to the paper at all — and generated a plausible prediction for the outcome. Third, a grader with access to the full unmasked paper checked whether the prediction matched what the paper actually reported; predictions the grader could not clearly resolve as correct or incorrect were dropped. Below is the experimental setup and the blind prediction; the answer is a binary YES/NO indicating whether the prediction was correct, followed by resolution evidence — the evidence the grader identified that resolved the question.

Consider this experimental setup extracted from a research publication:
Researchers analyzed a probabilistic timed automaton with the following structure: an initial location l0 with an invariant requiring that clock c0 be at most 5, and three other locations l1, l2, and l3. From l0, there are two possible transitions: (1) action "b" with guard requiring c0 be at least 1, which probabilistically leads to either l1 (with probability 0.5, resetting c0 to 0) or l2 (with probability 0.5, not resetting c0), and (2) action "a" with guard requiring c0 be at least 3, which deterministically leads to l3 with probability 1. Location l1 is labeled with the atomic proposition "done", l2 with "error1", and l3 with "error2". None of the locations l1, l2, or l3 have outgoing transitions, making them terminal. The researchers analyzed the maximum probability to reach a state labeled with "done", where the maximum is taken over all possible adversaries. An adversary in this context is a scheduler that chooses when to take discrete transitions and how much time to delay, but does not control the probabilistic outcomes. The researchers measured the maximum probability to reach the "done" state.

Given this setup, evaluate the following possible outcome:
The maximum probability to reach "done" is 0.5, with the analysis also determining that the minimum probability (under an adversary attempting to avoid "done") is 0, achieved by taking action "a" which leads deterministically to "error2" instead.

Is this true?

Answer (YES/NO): YES